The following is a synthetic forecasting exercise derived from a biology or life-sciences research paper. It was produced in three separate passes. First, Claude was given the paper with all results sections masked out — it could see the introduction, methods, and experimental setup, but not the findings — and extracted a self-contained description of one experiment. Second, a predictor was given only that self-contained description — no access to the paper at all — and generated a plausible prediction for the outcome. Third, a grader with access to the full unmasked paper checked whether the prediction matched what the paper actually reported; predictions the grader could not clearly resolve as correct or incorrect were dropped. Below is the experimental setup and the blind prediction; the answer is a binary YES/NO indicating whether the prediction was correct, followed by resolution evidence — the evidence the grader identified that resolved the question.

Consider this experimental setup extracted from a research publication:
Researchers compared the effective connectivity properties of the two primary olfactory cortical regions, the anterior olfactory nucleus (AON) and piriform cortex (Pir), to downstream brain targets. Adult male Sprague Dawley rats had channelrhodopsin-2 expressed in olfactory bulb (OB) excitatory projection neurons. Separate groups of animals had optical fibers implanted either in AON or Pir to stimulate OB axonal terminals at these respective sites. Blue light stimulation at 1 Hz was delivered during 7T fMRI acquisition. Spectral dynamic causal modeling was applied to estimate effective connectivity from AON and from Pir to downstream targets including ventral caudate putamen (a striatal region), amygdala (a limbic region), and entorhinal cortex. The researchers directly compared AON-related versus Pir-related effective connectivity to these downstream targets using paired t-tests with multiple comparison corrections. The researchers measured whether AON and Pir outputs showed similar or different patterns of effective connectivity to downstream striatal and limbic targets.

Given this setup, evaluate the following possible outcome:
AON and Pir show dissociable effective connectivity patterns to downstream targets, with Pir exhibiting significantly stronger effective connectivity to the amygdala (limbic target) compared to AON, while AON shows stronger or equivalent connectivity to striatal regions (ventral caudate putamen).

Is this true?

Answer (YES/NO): NO